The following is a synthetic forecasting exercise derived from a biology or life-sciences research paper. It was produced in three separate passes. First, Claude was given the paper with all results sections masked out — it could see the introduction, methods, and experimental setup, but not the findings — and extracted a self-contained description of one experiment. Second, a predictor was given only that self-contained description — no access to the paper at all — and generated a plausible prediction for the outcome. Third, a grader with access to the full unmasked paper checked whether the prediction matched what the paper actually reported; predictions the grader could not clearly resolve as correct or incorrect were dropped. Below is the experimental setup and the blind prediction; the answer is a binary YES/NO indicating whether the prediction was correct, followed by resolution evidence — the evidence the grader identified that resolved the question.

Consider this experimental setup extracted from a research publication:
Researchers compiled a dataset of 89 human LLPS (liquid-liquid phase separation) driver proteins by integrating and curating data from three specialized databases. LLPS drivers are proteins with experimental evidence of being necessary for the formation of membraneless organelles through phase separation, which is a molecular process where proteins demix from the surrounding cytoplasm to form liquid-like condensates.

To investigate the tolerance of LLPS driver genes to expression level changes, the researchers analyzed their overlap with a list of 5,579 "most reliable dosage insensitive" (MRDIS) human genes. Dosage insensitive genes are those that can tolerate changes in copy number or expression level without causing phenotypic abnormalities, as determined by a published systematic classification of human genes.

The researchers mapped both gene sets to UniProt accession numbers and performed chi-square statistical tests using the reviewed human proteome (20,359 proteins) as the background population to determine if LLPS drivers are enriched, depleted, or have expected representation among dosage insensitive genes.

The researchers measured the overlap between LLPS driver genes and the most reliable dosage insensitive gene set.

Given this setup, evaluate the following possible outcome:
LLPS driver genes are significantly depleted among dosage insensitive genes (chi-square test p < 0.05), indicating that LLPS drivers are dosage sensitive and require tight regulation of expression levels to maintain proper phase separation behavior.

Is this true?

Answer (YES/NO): YES